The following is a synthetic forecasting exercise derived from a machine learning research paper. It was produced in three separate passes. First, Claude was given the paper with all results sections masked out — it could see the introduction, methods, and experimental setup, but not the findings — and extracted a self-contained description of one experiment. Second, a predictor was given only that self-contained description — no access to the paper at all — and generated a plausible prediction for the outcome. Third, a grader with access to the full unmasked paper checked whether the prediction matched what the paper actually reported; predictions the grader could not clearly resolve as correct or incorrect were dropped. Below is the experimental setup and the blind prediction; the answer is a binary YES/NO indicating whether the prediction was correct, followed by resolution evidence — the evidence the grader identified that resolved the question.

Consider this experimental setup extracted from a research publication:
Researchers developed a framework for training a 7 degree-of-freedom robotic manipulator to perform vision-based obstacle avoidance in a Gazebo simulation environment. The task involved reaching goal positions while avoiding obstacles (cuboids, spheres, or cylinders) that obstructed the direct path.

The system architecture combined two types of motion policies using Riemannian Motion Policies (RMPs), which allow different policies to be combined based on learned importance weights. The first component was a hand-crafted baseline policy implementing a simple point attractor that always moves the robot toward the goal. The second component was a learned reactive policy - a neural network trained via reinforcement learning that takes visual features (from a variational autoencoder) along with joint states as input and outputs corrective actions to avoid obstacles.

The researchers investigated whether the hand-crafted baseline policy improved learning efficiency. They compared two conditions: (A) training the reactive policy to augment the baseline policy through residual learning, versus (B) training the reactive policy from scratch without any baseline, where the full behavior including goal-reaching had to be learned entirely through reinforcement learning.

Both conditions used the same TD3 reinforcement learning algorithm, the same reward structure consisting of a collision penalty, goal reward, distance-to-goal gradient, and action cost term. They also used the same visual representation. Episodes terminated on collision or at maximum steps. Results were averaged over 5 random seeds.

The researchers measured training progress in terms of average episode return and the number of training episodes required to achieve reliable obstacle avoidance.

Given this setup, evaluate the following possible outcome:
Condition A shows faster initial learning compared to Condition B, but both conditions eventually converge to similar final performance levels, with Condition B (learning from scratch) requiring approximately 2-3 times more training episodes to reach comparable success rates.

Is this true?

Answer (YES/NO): NO